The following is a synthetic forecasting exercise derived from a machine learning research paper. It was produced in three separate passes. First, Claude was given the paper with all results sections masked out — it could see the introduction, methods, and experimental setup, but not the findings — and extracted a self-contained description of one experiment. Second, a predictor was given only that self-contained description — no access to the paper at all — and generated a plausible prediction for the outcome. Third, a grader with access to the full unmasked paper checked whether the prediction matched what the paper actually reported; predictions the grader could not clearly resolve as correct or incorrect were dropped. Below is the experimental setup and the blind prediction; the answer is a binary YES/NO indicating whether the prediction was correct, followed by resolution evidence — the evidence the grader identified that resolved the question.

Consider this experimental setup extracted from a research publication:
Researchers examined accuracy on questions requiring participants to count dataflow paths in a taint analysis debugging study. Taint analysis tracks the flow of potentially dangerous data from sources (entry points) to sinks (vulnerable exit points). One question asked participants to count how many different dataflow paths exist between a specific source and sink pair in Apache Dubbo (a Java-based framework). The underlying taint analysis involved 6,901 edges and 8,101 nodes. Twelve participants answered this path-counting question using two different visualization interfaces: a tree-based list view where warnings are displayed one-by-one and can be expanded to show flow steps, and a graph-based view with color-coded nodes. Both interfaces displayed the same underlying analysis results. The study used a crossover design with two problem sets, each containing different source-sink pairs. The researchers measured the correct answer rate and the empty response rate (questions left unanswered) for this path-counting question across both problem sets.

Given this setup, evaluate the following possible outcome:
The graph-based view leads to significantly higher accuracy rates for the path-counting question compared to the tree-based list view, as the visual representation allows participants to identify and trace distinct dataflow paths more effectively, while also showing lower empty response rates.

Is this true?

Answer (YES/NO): YES